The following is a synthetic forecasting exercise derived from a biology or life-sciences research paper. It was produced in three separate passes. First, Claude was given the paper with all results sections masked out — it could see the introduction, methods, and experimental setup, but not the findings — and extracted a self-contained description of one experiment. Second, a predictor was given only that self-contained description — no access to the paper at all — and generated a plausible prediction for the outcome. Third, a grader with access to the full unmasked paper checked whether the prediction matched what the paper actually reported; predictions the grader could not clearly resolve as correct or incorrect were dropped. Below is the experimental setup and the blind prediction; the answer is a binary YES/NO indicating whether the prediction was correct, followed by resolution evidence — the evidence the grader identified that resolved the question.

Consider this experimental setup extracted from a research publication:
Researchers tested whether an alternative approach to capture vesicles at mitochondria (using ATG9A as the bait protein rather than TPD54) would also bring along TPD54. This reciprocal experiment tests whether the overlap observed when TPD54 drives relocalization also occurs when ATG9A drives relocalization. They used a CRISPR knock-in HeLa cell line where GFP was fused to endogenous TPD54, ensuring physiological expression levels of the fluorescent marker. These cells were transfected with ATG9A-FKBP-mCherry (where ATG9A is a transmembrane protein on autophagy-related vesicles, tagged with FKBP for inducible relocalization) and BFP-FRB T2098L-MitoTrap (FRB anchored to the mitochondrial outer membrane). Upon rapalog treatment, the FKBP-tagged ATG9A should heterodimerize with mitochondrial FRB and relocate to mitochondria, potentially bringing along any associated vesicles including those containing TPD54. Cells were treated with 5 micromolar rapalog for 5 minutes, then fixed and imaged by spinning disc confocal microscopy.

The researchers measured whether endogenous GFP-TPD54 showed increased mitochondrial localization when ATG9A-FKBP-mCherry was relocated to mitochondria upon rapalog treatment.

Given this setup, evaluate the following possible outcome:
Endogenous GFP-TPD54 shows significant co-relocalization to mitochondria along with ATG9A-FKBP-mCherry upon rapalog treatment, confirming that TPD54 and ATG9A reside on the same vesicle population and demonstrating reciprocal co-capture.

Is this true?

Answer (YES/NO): YES